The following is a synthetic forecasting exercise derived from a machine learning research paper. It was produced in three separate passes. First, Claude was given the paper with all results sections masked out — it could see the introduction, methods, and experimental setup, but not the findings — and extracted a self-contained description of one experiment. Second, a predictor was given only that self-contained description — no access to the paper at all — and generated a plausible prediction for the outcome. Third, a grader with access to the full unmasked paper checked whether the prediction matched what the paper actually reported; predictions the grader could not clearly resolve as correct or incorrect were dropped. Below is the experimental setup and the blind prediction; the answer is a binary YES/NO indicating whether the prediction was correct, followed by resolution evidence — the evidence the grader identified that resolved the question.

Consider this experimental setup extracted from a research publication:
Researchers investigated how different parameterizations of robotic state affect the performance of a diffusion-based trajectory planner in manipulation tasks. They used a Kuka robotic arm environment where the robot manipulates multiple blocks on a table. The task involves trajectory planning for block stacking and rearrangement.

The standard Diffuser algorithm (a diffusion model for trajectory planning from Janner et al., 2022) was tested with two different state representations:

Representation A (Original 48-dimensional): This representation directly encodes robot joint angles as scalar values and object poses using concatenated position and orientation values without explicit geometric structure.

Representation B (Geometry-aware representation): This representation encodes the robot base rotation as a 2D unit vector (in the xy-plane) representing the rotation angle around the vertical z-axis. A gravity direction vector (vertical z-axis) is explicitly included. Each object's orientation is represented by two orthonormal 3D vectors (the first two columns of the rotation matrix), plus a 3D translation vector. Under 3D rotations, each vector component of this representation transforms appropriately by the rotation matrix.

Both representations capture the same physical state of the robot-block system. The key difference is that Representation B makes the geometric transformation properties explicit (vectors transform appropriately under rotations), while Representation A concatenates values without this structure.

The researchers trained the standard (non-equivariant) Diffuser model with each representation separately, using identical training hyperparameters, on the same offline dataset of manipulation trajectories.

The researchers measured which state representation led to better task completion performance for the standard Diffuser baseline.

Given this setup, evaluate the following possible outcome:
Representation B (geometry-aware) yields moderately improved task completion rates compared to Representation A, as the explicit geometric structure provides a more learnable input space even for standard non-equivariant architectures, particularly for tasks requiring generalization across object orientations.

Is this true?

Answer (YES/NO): NO